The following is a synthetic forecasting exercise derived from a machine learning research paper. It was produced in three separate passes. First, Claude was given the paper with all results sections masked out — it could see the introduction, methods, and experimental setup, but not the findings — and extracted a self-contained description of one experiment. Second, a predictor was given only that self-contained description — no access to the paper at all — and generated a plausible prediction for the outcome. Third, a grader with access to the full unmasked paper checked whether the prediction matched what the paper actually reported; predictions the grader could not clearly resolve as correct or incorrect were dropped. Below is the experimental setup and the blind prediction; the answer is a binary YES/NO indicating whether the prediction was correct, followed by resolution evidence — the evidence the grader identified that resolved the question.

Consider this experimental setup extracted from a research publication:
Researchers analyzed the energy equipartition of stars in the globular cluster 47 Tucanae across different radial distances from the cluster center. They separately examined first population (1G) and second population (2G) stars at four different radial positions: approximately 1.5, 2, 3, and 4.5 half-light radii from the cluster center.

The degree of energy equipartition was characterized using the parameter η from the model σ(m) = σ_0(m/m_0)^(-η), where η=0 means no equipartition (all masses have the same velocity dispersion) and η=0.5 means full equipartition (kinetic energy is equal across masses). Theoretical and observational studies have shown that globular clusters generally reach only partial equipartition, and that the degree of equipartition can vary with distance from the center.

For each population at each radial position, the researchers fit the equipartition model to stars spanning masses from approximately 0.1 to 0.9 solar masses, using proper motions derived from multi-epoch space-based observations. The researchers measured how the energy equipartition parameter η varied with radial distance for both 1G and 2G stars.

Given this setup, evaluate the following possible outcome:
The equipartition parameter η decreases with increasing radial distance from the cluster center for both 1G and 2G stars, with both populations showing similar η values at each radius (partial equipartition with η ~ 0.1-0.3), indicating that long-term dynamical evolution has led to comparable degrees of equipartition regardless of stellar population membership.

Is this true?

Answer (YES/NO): NO